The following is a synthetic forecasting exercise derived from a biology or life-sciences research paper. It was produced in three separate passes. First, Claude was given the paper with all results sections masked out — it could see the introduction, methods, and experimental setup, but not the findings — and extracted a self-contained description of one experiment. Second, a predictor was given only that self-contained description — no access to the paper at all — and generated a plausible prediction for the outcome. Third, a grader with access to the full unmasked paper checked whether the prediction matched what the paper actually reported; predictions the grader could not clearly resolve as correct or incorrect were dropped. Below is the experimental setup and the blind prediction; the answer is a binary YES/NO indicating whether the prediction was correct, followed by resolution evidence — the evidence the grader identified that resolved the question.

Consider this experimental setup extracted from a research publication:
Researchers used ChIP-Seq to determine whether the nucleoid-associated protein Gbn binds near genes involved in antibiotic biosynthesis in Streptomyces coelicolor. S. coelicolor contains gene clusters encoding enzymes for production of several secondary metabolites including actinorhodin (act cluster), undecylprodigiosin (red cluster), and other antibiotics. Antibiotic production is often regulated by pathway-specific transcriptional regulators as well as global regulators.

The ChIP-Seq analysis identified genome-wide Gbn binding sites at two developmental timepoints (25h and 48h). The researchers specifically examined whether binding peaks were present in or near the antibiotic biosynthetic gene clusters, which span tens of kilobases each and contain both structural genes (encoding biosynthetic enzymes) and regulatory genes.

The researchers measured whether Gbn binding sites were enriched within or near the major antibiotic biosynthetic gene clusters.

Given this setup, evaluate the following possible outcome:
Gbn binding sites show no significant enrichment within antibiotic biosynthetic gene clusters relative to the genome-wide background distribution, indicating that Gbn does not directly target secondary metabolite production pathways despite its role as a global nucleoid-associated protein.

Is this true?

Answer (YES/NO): NO